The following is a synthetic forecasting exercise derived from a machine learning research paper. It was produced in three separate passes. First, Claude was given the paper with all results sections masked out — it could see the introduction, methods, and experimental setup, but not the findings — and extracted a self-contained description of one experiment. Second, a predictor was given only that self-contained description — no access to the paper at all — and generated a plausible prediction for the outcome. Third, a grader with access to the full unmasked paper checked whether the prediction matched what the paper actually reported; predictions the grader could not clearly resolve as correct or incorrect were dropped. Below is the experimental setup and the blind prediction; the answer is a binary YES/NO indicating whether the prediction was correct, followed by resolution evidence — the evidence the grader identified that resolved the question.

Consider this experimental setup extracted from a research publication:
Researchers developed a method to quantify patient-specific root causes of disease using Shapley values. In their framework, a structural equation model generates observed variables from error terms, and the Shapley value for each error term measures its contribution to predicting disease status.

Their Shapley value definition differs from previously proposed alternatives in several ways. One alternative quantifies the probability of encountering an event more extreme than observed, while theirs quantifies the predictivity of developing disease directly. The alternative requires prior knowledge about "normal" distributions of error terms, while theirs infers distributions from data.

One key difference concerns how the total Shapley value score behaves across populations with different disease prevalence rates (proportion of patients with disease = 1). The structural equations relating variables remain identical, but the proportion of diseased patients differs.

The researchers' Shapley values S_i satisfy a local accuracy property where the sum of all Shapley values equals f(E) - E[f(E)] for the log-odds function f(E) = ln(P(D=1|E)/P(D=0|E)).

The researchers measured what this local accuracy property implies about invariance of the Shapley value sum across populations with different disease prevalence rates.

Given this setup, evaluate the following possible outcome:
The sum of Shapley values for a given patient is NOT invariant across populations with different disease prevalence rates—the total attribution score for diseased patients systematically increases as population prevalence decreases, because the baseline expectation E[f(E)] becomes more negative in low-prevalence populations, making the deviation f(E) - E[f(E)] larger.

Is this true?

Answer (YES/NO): NO